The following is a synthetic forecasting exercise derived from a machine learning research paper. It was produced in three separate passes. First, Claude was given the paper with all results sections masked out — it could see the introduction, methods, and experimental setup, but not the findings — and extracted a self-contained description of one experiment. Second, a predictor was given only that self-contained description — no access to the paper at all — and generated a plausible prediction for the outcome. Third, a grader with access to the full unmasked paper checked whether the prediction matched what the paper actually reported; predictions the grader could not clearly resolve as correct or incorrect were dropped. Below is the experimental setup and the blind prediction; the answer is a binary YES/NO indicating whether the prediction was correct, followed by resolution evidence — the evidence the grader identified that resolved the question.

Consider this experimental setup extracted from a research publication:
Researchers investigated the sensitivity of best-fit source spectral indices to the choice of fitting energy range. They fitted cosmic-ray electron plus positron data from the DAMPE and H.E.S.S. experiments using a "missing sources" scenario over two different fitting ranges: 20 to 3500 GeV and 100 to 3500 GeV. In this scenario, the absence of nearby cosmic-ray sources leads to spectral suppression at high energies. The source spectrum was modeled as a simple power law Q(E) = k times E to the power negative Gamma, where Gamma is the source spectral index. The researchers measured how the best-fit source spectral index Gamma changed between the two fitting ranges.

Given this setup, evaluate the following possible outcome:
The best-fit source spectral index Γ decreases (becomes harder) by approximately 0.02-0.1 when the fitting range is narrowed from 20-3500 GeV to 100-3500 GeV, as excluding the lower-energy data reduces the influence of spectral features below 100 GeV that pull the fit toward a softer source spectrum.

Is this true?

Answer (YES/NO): NO